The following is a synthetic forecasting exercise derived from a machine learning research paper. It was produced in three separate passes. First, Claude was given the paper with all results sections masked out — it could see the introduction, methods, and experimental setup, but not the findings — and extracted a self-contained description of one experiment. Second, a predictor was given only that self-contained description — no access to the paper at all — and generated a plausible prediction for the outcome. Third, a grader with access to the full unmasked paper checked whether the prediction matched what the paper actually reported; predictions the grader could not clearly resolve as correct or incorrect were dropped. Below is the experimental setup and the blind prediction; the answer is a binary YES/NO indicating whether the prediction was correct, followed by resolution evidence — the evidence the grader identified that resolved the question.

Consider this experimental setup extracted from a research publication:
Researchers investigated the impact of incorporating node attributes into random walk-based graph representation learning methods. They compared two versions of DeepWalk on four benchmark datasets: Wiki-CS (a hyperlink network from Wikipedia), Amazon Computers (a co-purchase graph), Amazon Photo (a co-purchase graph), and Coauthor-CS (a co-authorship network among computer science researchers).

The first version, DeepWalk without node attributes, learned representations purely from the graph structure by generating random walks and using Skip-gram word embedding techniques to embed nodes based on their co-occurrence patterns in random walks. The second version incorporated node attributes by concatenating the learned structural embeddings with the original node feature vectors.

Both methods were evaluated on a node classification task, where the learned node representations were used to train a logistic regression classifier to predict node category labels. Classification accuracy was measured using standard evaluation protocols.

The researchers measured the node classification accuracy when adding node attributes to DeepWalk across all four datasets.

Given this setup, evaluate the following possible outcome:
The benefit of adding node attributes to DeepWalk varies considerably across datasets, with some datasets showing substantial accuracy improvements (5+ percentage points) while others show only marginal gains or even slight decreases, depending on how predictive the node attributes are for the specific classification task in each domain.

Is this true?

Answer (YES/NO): NO